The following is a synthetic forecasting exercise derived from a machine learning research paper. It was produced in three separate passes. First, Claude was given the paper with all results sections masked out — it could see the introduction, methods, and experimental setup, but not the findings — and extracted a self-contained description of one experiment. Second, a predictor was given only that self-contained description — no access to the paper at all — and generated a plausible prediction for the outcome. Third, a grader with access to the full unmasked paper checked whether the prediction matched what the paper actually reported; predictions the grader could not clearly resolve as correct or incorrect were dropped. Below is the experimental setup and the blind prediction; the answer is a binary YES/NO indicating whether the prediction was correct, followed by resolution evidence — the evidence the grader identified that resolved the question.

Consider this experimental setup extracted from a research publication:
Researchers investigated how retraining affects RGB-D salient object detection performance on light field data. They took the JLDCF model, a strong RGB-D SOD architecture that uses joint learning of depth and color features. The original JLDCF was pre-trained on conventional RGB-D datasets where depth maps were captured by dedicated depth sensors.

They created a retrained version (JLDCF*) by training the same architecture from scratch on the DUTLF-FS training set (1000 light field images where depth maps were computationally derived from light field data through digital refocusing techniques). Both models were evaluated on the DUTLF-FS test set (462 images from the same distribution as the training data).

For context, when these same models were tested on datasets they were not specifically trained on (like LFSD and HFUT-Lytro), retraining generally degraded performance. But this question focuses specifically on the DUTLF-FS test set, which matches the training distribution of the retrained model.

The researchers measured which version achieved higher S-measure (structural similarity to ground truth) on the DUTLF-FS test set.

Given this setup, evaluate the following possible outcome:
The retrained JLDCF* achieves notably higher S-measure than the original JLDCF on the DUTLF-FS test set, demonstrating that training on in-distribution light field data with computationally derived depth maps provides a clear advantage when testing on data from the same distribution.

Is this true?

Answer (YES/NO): YES